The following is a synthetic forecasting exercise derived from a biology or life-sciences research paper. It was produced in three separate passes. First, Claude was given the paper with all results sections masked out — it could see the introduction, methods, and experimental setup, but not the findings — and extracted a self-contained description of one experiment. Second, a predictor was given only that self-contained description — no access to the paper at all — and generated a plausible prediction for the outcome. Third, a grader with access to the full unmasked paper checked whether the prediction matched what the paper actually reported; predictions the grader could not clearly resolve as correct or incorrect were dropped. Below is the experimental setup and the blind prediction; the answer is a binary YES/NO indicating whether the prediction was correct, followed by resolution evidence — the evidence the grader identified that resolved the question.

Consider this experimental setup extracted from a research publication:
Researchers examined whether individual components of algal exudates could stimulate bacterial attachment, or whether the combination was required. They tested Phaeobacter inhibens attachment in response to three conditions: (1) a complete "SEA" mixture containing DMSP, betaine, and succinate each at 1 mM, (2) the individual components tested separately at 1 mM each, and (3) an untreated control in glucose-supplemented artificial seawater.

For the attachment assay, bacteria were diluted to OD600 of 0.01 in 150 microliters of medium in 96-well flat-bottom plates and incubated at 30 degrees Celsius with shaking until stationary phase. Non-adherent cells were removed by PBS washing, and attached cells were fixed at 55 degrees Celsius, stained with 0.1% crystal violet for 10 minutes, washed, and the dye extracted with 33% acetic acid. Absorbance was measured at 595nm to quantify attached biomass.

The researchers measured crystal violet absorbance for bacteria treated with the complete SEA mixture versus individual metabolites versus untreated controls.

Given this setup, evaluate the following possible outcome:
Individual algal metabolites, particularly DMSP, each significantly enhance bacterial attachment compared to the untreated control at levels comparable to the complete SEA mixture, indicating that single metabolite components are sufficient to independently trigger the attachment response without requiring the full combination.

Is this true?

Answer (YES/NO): NO